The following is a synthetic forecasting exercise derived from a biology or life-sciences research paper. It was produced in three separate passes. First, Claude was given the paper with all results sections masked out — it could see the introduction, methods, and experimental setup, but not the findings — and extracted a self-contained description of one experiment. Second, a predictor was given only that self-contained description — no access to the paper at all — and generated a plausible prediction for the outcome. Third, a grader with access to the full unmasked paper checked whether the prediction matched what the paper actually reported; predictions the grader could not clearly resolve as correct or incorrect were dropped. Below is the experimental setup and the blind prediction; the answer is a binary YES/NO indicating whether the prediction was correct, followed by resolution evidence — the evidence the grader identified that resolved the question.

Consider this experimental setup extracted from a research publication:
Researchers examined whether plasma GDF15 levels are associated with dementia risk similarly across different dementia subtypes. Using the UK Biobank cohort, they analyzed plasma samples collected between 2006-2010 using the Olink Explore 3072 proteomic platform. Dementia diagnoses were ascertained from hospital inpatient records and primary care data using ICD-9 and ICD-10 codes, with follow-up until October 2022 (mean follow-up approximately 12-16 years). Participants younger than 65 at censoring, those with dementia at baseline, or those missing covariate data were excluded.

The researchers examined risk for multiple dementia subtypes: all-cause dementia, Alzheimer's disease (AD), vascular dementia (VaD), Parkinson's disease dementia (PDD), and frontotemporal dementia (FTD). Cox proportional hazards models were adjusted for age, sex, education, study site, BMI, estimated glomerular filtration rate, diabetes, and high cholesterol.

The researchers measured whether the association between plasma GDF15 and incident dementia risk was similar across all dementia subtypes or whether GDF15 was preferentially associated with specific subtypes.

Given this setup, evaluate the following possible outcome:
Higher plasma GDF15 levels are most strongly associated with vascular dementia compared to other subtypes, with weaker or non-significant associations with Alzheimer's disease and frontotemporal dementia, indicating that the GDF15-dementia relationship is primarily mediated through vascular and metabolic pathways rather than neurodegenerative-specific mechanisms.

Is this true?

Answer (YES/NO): YES